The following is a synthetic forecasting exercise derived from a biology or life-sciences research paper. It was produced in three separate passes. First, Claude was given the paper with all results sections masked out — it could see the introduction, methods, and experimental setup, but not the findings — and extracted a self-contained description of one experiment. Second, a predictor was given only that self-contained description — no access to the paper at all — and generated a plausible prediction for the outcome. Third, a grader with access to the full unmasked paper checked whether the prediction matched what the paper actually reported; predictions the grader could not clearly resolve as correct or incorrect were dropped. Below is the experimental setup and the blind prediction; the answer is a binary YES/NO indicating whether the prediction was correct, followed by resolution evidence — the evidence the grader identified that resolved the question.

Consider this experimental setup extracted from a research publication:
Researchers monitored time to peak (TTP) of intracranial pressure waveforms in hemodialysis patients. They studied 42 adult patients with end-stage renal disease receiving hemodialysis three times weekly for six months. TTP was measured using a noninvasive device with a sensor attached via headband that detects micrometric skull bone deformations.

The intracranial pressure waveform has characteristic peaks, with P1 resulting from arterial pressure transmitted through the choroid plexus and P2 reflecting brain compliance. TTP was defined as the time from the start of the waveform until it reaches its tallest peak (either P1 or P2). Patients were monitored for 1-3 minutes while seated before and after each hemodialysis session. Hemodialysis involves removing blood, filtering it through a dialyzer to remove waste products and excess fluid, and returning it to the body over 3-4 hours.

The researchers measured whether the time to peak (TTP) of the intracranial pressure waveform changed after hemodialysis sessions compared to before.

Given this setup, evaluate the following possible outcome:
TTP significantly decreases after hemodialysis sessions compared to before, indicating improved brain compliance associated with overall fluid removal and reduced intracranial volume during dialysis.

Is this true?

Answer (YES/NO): YES